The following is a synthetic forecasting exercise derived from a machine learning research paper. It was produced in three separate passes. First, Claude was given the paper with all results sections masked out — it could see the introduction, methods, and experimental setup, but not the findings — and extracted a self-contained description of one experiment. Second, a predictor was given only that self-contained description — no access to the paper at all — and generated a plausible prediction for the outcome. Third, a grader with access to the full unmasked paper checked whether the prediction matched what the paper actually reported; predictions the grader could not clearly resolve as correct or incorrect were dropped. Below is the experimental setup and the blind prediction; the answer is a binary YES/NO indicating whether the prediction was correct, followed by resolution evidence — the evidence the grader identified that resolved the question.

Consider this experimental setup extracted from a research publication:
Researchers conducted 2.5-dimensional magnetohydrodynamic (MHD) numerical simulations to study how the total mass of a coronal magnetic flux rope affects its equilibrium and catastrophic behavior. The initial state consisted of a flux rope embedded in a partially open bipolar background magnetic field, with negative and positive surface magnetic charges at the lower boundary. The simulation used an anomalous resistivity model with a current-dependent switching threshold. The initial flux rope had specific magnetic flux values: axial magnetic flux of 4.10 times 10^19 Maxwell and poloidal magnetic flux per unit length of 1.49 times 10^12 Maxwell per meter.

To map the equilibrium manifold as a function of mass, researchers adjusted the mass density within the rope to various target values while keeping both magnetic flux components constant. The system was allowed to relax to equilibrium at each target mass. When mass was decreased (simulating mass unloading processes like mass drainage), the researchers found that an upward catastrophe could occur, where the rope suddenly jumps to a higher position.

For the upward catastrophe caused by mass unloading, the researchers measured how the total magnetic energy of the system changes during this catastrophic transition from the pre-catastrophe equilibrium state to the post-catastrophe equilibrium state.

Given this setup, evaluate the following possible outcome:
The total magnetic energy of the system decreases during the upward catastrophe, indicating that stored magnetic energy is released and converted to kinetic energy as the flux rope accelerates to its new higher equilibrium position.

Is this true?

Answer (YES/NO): YES